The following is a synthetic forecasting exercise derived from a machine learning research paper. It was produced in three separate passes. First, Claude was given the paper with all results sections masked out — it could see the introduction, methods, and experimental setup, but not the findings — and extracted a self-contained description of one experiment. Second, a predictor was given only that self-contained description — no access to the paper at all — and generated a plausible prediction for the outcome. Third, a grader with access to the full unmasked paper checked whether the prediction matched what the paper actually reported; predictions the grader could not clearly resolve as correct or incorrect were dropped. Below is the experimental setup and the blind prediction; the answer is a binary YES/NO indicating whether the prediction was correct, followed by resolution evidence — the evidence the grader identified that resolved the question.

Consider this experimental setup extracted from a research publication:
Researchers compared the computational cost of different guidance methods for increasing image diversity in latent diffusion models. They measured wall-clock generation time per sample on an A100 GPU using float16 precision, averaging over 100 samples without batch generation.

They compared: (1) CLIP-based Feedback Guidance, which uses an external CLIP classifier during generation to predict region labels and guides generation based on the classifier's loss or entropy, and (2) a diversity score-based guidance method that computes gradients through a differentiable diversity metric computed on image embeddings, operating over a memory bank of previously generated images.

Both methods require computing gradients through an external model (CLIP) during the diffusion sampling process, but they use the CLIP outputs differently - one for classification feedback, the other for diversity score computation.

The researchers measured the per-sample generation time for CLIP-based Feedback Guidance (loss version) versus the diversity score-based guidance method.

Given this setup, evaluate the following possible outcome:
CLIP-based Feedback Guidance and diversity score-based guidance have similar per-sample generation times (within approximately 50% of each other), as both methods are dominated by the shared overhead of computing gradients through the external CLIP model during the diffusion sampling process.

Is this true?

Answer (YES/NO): YES